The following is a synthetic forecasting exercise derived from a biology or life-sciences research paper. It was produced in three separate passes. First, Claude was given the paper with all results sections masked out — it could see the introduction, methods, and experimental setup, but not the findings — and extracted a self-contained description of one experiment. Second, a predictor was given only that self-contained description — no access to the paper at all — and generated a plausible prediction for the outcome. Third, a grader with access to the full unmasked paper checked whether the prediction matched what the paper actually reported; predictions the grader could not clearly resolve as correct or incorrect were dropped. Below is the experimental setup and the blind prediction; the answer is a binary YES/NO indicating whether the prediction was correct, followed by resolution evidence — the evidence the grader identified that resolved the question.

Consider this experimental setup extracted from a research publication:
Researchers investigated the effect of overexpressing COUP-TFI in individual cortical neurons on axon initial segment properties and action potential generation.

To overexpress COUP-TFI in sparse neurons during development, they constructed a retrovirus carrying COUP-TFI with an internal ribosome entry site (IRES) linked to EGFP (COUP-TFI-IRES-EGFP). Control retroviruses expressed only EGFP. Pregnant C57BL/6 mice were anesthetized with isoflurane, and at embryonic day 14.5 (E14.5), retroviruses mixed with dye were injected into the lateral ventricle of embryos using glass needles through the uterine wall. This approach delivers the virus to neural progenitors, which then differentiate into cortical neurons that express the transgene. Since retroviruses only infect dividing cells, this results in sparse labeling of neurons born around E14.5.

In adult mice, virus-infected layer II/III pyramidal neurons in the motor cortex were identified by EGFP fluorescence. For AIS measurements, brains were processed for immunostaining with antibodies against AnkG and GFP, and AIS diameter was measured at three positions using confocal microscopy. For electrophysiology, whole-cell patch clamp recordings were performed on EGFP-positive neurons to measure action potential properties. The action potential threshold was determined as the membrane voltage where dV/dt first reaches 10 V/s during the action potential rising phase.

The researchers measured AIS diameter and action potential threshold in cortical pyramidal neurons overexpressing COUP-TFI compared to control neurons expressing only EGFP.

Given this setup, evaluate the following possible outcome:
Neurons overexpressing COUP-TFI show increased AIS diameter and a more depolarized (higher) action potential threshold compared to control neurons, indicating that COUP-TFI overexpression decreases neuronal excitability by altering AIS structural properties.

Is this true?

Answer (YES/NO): NO